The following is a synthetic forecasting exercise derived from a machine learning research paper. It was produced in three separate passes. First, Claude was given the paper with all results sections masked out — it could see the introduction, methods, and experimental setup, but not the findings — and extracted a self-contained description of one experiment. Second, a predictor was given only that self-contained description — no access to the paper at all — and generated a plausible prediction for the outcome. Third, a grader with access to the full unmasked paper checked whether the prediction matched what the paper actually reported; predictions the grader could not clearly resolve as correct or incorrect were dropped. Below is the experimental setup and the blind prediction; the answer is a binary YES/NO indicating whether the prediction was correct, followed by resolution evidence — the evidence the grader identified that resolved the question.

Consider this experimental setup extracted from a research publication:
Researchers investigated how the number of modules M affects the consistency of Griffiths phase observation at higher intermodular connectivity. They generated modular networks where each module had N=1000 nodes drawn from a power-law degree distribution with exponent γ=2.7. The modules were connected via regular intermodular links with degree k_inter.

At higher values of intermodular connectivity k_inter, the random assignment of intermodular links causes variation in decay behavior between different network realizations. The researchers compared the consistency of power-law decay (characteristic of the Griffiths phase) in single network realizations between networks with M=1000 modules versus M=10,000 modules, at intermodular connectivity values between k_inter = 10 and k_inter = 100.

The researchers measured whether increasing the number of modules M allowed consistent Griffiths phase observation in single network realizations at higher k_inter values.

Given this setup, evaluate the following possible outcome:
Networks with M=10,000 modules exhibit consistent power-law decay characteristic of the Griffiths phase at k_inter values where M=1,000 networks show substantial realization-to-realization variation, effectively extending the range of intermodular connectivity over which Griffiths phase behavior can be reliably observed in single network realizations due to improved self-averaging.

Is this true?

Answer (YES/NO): YES